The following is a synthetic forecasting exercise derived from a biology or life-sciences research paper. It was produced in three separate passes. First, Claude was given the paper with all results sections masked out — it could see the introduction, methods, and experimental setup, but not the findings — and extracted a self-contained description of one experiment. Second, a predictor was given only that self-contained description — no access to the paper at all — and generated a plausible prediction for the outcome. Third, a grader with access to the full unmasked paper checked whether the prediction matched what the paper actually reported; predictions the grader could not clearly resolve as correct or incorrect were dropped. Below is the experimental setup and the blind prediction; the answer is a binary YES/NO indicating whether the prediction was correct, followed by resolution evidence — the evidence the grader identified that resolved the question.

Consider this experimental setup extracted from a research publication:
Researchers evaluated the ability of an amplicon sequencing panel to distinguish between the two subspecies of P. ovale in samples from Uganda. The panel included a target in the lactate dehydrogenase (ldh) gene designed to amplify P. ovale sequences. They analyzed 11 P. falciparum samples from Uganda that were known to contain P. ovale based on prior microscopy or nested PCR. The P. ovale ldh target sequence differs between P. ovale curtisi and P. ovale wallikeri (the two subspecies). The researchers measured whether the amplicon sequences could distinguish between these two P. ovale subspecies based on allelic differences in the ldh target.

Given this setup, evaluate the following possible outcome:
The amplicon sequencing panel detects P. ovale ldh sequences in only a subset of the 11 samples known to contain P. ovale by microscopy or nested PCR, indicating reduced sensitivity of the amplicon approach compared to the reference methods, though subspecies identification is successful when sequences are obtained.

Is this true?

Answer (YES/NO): NO